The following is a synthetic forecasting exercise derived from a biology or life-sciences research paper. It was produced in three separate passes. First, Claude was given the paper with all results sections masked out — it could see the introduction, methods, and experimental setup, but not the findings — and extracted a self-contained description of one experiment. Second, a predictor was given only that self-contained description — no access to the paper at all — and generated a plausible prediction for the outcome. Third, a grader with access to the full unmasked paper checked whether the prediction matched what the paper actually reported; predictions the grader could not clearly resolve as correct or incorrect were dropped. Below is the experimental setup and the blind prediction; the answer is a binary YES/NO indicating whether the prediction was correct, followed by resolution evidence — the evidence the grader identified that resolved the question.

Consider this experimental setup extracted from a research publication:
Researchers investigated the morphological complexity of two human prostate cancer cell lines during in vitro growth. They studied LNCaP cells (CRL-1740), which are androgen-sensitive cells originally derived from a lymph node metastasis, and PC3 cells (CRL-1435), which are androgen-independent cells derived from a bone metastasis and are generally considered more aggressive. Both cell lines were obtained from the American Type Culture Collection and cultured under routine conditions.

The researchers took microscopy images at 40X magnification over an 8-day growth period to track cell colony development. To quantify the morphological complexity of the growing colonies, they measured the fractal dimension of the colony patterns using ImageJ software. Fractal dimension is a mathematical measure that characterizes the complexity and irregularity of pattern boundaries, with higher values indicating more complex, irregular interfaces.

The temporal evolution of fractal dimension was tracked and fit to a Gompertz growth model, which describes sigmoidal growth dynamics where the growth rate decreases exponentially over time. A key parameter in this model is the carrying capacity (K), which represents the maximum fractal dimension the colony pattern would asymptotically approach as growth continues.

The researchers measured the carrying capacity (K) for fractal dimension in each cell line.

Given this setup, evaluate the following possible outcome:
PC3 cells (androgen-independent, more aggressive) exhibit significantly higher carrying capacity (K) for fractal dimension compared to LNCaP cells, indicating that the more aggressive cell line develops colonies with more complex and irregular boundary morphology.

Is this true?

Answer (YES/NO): NO